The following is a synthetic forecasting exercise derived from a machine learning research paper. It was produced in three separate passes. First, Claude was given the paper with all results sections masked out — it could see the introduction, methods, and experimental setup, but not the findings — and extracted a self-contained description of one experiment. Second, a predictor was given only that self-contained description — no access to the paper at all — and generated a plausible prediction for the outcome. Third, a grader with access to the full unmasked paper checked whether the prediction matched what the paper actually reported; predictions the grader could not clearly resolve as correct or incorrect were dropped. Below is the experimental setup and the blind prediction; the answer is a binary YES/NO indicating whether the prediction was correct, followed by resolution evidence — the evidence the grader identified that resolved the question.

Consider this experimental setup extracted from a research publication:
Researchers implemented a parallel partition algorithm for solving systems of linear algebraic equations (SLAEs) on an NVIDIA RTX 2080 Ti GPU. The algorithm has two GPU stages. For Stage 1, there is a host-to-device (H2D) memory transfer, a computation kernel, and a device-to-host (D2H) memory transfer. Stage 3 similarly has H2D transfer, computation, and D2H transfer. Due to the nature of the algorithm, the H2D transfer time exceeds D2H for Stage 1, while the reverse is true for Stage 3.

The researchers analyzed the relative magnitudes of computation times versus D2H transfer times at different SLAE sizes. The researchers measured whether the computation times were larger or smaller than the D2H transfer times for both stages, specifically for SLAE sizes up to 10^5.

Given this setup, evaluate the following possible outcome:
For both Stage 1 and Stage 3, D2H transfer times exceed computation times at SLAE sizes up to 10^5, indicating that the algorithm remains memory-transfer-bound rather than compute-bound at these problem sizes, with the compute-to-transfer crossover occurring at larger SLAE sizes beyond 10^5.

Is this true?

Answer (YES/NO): NO